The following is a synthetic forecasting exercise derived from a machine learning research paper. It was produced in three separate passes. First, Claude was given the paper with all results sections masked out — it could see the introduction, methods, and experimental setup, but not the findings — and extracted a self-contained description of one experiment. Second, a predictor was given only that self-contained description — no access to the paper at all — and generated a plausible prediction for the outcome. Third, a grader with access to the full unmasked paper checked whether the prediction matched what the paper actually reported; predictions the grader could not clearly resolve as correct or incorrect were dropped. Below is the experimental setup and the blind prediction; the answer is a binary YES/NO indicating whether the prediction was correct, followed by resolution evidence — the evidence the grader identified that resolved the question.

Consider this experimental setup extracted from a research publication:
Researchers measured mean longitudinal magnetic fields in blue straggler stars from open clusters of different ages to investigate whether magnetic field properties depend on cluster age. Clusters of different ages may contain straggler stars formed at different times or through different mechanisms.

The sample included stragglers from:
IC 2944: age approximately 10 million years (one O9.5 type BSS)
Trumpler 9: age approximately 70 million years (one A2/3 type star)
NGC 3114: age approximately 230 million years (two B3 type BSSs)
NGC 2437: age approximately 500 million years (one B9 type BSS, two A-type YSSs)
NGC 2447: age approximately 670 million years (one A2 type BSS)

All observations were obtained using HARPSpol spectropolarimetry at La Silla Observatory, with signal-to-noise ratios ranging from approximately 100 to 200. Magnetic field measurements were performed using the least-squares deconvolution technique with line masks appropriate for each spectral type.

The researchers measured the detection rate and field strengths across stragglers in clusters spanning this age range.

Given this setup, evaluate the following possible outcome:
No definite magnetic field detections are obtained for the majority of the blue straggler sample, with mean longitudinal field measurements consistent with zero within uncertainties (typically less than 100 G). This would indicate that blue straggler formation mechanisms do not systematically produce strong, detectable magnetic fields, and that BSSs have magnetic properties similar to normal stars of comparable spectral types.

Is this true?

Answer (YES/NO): NO